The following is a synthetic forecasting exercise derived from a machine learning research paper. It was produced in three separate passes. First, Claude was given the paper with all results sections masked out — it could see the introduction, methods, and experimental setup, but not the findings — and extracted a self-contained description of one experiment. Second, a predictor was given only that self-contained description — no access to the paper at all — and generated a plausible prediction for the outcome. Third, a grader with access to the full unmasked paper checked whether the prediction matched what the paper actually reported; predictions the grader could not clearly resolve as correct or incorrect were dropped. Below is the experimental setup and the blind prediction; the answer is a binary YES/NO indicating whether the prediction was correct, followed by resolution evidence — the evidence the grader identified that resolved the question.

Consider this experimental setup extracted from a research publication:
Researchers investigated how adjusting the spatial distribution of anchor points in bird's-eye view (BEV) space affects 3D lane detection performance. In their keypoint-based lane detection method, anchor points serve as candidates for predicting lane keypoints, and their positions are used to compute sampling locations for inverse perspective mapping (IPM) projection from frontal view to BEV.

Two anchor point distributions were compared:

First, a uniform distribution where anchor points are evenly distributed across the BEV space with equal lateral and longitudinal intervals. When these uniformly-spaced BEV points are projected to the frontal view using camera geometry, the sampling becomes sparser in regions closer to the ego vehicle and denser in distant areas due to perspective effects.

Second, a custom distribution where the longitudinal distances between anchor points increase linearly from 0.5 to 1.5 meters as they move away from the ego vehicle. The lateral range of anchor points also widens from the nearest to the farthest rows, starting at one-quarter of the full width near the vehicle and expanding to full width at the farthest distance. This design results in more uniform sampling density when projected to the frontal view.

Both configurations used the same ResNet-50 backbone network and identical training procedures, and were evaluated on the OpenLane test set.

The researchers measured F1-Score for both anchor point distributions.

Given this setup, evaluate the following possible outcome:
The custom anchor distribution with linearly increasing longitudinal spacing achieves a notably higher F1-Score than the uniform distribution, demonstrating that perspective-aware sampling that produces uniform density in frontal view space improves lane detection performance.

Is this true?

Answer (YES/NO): NO